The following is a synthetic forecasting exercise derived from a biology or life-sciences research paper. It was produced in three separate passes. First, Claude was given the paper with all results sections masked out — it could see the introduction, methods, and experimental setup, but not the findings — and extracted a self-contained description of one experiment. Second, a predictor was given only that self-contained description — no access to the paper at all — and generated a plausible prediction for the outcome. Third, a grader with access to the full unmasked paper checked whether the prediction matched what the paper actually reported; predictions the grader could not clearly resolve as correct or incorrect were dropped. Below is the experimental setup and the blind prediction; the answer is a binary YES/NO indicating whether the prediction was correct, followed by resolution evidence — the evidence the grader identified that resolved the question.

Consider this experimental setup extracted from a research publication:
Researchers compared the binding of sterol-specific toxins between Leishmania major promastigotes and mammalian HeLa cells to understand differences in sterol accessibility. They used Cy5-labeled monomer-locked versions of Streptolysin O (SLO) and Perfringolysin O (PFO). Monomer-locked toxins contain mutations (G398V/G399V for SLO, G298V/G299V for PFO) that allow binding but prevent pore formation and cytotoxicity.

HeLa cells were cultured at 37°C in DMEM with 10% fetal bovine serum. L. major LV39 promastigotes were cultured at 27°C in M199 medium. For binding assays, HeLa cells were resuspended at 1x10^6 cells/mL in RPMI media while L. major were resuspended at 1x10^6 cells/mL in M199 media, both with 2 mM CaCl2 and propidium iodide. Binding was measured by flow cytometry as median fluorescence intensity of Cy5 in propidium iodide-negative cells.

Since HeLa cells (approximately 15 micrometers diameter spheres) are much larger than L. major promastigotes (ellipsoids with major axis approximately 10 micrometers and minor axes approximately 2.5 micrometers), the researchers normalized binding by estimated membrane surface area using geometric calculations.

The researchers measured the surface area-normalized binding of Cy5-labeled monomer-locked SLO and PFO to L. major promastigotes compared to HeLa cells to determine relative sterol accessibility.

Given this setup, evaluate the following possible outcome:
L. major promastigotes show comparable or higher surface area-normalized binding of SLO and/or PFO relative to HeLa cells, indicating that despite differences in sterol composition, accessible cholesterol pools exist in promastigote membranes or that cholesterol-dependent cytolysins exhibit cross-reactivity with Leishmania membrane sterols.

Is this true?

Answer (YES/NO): YES